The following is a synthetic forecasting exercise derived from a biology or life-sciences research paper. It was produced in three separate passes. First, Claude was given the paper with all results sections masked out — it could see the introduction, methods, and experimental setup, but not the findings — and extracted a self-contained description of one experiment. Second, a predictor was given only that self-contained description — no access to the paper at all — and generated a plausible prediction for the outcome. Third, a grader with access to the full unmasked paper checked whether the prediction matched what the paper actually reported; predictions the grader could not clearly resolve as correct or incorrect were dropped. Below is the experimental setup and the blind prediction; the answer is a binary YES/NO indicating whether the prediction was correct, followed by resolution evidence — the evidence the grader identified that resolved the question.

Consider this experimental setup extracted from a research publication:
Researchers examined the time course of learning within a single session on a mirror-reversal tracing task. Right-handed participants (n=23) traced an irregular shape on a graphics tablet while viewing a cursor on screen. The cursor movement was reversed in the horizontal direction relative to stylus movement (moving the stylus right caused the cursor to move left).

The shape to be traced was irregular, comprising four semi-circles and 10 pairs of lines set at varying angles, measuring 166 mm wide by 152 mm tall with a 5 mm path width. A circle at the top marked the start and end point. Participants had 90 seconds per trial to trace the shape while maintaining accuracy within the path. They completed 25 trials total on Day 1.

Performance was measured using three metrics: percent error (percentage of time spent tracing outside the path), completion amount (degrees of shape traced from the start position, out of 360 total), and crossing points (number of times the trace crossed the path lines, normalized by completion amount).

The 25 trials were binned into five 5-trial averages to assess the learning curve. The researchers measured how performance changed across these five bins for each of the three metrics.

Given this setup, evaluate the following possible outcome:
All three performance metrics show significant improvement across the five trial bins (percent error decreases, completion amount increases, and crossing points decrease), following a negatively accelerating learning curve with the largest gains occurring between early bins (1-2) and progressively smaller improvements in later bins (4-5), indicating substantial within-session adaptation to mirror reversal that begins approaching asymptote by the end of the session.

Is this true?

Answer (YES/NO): YES